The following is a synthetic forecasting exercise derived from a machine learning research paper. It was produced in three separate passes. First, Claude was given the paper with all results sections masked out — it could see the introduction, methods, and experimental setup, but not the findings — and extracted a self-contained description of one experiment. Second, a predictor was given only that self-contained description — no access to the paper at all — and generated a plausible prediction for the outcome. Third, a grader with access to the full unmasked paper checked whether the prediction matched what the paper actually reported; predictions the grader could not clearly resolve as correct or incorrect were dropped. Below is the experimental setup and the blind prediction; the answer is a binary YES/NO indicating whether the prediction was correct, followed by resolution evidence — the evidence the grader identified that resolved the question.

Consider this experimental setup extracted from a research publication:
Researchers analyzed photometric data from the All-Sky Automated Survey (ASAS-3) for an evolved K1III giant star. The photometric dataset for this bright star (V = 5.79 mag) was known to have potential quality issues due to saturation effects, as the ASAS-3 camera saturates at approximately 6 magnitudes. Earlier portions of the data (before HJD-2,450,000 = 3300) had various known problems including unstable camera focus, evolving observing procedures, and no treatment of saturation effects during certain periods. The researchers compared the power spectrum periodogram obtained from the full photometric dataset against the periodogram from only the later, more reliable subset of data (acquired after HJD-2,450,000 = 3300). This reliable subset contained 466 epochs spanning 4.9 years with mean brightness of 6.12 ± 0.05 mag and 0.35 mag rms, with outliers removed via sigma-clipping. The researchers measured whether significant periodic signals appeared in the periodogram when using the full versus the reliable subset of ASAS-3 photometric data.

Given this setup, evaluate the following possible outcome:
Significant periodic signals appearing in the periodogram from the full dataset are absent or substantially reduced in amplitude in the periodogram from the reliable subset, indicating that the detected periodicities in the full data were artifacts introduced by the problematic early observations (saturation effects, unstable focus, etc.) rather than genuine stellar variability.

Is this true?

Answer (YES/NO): YES